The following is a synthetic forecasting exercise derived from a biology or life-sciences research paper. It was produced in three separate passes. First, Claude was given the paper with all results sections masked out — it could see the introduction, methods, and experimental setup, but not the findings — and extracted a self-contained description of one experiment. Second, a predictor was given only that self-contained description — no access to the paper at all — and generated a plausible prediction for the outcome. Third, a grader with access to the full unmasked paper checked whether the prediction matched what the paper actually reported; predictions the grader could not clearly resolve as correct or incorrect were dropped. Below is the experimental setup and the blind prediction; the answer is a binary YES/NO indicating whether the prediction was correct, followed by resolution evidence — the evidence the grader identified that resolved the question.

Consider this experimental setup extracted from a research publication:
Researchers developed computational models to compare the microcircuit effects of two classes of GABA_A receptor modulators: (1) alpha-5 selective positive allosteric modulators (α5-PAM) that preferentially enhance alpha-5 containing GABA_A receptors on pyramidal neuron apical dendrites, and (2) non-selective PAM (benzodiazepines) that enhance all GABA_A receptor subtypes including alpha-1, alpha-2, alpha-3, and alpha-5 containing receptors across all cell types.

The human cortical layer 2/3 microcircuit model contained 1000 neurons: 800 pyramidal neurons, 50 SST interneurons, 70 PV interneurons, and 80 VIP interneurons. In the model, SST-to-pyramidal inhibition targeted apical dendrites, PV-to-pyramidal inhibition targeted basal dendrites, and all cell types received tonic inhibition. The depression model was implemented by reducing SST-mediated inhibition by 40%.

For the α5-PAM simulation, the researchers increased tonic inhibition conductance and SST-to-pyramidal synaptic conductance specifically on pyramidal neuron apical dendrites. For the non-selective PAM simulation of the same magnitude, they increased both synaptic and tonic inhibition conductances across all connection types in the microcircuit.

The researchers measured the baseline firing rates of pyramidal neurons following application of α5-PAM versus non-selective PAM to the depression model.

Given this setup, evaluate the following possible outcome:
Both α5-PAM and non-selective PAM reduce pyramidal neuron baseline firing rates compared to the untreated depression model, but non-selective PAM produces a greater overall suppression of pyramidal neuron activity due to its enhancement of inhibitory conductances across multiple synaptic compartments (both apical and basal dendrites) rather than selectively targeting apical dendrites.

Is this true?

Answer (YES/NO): NO